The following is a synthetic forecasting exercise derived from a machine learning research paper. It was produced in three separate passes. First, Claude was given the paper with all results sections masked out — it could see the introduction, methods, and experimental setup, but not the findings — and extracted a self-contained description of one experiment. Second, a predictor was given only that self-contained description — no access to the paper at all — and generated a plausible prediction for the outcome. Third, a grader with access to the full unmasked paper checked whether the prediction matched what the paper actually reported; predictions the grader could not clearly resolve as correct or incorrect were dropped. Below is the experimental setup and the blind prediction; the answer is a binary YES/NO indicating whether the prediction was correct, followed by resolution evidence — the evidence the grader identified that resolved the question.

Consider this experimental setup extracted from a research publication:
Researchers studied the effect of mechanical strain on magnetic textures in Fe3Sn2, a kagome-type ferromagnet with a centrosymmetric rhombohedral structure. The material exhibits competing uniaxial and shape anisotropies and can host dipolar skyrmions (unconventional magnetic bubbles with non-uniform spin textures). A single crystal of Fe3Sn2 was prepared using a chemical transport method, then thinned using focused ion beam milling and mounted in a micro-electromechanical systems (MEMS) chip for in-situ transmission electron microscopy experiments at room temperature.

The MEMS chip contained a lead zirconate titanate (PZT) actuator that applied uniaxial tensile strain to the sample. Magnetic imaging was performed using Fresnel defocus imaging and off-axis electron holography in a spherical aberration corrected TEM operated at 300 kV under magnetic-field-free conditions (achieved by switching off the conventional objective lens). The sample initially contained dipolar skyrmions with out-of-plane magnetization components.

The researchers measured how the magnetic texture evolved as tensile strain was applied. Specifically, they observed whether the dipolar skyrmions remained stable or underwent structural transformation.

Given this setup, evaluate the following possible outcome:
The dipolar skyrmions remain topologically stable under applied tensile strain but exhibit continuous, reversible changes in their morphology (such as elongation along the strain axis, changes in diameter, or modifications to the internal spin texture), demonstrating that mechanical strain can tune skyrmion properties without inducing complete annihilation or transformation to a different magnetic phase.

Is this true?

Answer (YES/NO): NO